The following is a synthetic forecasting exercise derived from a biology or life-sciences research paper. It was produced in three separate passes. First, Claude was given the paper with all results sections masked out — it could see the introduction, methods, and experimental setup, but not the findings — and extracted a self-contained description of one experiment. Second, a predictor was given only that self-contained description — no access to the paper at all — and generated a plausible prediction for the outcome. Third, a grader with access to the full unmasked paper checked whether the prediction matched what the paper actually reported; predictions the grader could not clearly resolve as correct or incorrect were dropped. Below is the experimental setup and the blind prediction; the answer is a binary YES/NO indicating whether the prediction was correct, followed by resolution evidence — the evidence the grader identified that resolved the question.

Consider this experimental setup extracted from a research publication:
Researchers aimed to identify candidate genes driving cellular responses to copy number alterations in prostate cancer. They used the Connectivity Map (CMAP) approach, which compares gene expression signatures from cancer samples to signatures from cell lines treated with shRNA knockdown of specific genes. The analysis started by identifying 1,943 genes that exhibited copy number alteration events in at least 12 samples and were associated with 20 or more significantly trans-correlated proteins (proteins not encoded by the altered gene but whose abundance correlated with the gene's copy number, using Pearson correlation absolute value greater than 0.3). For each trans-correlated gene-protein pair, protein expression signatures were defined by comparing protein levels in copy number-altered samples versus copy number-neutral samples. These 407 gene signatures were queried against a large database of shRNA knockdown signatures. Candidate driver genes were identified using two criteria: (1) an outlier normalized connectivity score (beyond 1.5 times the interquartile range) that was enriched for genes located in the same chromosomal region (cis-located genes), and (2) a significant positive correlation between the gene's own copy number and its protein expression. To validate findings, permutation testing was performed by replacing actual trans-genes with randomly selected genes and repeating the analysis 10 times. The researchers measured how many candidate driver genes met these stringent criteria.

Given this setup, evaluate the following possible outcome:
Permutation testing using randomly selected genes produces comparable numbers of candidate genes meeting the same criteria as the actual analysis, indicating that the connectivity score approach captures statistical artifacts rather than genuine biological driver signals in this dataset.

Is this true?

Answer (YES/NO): NO